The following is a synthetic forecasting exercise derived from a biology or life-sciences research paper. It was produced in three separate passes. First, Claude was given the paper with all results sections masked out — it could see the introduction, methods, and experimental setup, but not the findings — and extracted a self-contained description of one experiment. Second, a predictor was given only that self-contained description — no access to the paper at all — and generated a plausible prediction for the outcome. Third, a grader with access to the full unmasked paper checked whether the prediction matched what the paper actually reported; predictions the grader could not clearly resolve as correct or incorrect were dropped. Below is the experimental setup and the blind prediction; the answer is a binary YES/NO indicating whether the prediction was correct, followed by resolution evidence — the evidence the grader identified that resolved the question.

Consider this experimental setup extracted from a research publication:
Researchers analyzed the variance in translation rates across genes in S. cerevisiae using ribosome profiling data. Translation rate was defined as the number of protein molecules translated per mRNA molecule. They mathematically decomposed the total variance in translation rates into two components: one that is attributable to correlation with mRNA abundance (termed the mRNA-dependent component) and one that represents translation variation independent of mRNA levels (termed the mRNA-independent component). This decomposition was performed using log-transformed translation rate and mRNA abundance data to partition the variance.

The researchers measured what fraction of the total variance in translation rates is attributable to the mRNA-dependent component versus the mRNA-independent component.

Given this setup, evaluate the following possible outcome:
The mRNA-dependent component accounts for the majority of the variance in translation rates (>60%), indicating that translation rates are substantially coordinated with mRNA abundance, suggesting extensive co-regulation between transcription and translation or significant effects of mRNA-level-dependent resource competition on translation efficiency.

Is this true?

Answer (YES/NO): NO